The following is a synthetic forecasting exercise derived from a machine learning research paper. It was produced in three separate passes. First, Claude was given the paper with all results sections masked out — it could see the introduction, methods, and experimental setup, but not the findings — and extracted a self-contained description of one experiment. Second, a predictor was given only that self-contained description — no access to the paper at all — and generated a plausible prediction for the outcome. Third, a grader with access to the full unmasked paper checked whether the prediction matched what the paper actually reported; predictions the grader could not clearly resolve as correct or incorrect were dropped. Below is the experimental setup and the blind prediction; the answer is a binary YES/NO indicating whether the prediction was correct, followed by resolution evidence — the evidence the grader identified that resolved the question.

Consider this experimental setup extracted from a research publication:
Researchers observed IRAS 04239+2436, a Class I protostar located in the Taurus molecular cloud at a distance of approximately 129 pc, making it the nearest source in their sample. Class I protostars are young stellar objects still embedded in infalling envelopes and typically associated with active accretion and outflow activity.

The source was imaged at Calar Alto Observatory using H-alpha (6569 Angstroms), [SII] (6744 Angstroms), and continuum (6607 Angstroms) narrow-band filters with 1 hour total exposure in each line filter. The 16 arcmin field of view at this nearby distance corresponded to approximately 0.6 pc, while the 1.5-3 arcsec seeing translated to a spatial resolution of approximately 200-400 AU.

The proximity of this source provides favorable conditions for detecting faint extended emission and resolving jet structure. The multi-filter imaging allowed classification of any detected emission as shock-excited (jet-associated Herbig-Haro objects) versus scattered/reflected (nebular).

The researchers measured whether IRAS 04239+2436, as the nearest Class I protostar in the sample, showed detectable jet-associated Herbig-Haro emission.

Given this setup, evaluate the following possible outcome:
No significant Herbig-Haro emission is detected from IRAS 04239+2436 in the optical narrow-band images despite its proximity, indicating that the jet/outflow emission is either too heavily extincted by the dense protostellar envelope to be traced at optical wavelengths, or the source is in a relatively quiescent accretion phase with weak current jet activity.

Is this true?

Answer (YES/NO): NO